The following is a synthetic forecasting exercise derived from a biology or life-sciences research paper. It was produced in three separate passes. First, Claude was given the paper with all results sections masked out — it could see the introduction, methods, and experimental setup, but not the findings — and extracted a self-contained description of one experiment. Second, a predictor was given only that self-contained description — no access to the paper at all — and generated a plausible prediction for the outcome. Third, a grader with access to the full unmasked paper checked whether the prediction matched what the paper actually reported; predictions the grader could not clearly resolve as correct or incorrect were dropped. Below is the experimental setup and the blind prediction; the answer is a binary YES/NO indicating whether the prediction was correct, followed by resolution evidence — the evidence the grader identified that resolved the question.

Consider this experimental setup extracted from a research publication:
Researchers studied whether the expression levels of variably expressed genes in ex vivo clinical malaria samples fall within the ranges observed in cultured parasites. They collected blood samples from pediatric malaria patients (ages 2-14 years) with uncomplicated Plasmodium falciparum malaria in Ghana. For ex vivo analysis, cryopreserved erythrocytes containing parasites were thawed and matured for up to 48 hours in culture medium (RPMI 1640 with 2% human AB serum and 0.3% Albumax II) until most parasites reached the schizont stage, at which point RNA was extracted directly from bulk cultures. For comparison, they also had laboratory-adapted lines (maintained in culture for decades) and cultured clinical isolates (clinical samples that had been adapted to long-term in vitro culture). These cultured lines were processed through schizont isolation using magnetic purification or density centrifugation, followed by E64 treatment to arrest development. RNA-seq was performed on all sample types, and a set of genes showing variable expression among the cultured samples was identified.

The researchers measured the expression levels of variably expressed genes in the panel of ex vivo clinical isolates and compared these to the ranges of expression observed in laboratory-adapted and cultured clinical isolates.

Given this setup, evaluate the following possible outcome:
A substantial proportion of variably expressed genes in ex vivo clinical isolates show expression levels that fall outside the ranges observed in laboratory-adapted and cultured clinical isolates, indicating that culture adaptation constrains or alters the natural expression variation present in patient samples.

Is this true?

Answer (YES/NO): NO